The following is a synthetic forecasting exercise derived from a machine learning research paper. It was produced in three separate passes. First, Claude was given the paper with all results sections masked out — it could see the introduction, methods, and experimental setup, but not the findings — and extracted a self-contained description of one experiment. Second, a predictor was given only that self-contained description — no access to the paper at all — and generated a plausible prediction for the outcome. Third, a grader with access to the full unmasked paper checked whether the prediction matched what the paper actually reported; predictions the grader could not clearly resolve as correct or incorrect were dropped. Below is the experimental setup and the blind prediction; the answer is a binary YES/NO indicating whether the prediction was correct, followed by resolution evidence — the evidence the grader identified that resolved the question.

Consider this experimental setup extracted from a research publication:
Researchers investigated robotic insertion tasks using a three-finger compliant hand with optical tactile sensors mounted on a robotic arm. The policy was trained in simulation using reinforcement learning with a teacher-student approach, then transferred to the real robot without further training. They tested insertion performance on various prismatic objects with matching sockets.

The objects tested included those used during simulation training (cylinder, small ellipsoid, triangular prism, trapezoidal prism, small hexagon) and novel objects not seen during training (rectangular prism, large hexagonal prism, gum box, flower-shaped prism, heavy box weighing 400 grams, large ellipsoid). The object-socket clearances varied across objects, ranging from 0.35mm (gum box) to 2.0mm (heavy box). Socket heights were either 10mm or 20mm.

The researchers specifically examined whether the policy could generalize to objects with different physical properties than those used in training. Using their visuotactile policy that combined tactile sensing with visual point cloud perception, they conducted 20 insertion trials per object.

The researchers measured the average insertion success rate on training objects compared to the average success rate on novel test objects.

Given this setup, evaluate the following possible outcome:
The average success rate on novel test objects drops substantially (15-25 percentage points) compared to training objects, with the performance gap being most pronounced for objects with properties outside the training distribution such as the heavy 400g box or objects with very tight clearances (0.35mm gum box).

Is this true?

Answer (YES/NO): NO